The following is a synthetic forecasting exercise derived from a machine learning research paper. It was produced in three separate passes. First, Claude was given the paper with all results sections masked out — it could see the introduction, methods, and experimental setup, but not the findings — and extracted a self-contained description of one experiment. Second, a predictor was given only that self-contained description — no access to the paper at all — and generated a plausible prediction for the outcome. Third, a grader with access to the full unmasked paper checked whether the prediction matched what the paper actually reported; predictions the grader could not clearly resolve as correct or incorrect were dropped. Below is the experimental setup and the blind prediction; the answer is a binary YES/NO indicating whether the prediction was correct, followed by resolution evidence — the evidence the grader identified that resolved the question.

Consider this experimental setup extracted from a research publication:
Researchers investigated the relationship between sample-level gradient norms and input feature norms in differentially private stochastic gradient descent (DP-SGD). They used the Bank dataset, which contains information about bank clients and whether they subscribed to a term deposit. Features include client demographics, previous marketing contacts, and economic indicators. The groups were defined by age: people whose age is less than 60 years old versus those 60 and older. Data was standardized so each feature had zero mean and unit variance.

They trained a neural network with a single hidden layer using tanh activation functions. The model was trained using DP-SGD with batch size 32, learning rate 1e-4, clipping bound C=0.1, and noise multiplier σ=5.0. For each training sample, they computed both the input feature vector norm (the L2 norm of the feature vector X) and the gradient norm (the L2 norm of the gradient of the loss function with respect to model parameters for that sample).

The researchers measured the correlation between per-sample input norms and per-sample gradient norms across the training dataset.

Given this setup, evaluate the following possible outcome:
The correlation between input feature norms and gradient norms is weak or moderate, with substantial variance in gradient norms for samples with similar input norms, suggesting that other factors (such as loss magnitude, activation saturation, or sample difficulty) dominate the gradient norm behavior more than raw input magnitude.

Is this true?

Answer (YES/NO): NO